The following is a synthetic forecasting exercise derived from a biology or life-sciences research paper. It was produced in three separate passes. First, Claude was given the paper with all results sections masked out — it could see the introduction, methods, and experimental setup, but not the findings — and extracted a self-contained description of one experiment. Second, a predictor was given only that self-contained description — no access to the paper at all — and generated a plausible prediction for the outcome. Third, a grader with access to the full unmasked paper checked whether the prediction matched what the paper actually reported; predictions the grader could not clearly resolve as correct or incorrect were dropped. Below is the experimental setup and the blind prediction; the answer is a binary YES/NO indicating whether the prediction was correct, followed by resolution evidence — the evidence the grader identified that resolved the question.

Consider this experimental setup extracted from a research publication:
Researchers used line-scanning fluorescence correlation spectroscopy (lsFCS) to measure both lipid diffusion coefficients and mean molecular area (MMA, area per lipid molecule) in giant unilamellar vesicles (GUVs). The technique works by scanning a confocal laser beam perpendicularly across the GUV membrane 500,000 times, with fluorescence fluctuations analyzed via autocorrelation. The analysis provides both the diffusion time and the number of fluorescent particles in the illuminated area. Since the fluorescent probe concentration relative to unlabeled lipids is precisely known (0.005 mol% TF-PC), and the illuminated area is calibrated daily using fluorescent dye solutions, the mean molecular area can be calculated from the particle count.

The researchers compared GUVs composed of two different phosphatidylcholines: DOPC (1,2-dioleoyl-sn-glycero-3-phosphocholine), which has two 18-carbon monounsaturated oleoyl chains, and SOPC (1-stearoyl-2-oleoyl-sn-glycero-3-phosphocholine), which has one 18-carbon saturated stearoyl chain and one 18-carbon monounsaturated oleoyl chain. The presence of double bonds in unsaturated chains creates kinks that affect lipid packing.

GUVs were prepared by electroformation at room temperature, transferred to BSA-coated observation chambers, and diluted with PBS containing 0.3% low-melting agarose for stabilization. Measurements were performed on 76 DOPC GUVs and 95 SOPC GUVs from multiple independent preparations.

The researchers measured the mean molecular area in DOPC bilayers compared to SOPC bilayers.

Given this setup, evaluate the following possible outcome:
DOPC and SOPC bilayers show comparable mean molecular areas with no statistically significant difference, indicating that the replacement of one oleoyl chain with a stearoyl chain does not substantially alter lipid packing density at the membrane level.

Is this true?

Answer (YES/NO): YES